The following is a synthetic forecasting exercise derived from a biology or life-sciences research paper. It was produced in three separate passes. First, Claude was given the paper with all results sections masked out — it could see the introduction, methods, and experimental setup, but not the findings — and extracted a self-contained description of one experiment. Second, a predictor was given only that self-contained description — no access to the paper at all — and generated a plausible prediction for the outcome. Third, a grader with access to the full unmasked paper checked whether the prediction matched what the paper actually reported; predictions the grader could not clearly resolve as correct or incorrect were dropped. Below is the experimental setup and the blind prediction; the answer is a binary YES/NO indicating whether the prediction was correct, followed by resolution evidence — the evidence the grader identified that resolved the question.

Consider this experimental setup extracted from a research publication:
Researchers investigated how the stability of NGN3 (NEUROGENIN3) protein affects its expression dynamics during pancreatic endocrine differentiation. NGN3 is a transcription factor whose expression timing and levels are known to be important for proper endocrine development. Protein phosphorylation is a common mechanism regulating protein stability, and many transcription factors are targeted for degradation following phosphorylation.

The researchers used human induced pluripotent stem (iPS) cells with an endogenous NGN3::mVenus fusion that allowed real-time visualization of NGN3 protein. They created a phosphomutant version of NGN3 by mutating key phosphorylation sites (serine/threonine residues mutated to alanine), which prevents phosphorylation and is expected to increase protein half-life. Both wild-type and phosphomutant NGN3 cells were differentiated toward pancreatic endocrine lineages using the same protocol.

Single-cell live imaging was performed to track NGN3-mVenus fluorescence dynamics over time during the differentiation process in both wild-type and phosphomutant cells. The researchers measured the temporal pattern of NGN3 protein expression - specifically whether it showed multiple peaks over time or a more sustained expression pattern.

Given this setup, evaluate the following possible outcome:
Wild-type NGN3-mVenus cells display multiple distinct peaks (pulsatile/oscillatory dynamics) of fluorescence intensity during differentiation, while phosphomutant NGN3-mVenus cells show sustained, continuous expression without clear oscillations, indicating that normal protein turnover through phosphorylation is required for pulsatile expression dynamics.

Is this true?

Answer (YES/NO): NO